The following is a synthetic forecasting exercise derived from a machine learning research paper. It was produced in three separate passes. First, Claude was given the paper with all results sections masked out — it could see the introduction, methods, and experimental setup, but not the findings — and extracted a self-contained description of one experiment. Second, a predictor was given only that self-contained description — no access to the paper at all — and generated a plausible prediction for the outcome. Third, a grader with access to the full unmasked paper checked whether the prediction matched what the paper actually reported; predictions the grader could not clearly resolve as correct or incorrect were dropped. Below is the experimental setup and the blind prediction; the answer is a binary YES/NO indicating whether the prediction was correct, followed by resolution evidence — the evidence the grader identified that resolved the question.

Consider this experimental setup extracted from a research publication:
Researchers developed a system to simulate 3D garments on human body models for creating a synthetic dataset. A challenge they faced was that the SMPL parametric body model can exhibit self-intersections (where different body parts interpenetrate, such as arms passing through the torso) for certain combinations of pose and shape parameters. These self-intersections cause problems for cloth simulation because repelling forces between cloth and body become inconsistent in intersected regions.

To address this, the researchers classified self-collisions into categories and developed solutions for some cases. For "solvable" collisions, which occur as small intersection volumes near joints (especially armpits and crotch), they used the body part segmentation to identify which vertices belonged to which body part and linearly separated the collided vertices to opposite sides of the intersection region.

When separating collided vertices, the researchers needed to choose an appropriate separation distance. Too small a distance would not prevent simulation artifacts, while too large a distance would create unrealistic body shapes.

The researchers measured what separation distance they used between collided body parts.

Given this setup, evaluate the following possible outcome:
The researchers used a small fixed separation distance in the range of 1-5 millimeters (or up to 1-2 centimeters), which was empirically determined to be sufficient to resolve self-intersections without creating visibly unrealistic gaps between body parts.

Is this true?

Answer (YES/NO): YES